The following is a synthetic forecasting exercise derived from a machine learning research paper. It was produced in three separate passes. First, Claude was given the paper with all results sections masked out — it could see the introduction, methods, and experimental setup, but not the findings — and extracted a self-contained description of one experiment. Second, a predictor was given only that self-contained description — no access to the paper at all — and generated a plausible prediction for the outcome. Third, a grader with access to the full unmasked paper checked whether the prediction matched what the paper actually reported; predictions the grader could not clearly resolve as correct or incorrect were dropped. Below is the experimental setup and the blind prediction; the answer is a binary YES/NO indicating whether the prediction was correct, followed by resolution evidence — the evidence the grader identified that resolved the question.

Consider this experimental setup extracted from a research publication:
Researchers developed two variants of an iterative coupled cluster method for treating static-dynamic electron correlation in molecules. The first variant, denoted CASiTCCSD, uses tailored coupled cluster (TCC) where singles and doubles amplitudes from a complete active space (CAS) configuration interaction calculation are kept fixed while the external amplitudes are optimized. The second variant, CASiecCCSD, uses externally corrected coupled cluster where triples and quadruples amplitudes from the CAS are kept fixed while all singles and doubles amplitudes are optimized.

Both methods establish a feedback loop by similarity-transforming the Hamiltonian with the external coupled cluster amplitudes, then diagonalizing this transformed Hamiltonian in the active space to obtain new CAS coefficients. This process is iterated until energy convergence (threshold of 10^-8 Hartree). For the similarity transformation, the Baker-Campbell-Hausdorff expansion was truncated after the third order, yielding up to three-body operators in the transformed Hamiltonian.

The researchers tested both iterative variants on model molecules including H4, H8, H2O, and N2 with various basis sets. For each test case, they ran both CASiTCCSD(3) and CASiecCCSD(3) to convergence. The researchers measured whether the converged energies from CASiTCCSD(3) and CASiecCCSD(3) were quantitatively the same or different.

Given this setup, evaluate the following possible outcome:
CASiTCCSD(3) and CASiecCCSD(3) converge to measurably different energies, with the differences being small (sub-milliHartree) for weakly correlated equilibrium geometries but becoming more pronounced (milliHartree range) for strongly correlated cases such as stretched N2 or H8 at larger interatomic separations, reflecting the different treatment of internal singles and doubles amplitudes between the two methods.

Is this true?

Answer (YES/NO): NO